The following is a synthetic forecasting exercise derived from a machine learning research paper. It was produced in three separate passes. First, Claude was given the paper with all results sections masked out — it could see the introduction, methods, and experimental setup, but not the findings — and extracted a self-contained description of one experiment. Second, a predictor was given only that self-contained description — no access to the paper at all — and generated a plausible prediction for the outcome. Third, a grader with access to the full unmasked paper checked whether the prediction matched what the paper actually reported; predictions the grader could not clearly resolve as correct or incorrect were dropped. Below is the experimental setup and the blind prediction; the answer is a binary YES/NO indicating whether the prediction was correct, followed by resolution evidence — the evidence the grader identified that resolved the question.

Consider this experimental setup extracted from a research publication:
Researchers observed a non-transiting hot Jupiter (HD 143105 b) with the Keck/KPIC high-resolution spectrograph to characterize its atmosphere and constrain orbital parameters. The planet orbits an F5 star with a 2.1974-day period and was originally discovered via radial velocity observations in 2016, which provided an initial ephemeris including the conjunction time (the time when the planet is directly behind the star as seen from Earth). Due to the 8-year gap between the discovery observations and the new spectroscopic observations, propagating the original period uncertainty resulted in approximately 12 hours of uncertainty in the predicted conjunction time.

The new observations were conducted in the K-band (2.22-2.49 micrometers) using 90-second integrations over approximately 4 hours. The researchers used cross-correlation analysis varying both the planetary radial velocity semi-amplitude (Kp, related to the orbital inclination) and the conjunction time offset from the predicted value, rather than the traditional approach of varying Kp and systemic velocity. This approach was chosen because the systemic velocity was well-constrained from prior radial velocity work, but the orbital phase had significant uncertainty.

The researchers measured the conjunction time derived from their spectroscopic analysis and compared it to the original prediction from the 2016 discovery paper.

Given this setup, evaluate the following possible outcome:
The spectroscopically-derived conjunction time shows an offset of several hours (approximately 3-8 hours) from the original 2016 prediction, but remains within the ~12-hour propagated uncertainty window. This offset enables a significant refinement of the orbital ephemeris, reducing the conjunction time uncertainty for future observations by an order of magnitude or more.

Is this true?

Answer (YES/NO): YES